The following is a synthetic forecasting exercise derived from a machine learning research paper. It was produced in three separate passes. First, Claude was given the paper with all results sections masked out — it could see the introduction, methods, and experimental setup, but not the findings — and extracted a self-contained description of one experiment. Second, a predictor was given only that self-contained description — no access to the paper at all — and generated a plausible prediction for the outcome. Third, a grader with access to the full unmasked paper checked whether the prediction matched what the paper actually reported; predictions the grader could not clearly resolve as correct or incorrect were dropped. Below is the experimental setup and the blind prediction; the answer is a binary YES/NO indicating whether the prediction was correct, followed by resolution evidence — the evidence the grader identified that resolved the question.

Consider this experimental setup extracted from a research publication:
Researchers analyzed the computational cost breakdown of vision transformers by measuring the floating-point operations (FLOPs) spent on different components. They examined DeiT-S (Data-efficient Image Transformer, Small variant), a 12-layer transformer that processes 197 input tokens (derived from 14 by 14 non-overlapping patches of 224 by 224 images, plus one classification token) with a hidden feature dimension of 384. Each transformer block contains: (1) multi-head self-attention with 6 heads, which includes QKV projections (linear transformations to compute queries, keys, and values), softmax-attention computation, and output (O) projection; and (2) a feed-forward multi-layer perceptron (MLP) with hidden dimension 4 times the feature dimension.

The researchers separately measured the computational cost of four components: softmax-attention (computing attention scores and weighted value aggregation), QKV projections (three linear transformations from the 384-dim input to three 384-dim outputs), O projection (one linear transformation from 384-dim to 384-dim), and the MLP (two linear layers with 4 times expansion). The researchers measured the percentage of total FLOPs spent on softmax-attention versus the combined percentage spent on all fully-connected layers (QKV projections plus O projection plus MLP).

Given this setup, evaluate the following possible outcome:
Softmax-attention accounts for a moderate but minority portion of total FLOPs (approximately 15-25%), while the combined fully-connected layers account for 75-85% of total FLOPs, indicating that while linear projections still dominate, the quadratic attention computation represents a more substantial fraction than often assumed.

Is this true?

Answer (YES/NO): NO